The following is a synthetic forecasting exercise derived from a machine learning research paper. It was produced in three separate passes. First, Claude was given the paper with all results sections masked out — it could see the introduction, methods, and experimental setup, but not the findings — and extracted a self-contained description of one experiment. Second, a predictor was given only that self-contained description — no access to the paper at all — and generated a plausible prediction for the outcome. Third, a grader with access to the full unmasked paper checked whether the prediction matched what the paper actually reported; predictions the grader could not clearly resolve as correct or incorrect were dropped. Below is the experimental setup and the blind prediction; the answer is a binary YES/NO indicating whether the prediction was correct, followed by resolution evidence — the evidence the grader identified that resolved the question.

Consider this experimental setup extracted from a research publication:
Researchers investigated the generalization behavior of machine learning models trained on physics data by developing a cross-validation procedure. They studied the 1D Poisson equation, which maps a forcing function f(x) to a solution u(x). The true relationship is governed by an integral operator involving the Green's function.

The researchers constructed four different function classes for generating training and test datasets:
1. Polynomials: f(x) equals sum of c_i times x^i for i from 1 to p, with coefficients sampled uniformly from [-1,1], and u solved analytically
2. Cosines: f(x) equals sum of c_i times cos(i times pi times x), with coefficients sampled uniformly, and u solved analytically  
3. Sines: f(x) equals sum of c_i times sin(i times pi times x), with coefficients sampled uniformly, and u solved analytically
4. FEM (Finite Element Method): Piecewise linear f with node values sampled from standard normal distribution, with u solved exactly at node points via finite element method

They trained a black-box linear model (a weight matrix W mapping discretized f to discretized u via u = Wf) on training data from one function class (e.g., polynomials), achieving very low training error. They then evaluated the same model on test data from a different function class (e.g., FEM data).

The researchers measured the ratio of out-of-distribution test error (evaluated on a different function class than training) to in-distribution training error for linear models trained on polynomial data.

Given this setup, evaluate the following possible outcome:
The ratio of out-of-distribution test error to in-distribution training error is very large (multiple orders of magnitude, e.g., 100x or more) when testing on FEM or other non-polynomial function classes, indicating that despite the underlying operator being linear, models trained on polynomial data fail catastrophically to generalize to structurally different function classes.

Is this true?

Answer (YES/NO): YES